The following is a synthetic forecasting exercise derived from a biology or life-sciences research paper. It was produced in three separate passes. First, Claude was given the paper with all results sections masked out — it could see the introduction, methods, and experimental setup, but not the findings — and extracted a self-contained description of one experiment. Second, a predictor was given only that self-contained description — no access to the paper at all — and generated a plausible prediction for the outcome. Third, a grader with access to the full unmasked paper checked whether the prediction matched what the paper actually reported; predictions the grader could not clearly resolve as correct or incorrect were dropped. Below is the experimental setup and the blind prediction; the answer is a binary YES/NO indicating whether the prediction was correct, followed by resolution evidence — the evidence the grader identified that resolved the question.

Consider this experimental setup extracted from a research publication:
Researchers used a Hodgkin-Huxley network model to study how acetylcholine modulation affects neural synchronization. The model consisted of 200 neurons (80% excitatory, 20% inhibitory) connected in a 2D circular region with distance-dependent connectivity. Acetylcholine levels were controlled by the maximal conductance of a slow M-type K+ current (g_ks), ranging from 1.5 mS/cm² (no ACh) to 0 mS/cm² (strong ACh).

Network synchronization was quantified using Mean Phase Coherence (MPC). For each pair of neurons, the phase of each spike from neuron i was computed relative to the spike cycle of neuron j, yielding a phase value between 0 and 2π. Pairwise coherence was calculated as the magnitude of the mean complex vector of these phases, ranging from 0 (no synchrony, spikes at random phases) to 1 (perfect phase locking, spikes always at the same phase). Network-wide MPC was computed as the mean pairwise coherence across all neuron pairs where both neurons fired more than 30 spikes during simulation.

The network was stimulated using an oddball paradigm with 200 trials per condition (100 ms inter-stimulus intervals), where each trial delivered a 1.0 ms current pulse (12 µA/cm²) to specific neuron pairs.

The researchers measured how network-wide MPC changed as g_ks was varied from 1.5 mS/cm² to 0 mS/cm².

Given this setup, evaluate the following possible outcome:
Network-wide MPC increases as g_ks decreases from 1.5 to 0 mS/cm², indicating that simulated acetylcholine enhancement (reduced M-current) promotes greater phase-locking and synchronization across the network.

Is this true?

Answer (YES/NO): NO